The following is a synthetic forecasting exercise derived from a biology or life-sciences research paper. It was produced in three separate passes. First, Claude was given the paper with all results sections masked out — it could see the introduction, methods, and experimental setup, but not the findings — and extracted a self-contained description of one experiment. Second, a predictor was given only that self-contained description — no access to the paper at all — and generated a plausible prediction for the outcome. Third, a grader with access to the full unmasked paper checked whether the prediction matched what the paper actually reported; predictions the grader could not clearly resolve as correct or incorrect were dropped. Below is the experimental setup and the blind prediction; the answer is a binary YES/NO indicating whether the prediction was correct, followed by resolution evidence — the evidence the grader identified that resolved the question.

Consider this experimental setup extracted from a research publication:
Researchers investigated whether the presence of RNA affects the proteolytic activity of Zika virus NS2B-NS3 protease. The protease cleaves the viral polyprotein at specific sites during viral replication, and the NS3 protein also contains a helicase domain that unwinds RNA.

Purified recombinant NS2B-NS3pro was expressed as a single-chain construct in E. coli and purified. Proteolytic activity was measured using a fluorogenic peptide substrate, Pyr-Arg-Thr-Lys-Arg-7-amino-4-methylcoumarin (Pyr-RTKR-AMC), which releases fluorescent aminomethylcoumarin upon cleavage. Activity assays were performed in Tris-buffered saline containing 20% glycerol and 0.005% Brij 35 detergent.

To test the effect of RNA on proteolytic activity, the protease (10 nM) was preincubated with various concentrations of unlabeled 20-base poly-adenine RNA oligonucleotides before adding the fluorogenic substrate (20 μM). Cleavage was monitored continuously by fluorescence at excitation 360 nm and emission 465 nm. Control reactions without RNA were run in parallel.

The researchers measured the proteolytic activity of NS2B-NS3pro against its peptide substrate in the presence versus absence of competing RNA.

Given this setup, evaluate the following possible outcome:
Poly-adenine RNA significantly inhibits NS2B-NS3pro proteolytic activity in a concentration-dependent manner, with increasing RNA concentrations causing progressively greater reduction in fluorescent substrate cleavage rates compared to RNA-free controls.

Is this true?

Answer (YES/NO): YES